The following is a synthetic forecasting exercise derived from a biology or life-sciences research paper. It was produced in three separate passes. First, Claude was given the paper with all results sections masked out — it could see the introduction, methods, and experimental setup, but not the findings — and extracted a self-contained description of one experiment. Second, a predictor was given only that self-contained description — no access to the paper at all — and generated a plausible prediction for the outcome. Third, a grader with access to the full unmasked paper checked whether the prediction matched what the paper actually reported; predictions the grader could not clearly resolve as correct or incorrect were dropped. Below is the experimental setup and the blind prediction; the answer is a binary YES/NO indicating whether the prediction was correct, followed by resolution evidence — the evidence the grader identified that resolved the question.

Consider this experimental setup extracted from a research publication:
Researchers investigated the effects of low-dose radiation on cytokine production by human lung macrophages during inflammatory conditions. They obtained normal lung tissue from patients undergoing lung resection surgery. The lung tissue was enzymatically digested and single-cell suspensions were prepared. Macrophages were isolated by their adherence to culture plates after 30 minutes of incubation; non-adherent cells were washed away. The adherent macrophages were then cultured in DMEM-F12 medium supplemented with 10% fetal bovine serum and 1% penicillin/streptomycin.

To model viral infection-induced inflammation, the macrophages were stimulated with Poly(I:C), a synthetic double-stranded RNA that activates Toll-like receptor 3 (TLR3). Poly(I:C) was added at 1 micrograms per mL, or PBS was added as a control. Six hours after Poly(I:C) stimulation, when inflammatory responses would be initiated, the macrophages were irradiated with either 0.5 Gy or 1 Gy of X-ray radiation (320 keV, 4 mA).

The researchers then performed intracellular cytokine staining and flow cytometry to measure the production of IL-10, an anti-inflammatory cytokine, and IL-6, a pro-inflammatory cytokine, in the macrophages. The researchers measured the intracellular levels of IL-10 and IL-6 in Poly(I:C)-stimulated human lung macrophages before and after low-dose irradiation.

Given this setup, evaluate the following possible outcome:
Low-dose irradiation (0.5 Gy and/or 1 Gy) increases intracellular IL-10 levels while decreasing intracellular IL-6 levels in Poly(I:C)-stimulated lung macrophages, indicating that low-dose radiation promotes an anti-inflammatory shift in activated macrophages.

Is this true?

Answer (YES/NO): YES